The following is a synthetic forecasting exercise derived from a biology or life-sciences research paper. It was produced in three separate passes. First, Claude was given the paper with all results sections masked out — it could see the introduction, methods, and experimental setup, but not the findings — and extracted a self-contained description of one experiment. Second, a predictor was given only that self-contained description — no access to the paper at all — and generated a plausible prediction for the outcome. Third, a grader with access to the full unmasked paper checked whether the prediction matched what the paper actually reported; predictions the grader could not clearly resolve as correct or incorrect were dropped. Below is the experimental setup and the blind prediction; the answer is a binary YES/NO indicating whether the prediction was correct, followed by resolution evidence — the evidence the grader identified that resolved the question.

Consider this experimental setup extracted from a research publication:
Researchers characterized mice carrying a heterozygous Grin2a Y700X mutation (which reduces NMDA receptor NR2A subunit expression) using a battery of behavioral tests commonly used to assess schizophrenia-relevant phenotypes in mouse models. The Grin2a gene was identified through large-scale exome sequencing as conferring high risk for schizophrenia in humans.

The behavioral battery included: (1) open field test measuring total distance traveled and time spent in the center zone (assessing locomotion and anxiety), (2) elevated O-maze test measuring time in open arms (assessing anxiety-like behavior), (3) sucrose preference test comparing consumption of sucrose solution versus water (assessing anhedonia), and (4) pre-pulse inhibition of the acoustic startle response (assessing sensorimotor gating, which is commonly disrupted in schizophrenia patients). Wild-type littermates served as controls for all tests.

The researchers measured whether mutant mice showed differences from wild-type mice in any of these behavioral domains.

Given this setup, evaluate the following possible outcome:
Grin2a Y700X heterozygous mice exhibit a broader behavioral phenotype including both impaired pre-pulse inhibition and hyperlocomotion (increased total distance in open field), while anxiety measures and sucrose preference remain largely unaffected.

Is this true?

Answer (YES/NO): NO